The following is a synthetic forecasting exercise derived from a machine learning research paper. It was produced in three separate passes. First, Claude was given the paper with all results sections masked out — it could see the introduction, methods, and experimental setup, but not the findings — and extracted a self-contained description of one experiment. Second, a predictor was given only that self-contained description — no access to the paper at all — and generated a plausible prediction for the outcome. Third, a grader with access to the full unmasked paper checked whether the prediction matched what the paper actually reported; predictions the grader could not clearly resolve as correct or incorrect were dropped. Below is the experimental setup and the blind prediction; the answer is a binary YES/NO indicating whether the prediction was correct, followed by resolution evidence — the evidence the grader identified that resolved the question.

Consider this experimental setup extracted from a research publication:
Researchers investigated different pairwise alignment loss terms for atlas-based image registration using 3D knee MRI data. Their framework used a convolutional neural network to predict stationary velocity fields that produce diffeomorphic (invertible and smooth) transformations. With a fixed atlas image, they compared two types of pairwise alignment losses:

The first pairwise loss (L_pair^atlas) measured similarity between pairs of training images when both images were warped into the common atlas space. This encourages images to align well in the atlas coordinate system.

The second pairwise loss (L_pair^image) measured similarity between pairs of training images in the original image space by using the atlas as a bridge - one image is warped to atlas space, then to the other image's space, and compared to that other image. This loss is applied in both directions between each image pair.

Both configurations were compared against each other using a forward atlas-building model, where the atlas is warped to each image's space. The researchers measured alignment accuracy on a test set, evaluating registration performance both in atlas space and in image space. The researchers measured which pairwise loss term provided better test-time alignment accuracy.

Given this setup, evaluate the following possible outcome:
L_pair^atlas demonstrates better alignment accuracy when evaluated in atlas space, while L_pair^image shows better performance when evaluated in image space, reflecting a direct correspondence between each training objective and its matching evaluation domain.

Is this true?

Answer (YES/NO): NO